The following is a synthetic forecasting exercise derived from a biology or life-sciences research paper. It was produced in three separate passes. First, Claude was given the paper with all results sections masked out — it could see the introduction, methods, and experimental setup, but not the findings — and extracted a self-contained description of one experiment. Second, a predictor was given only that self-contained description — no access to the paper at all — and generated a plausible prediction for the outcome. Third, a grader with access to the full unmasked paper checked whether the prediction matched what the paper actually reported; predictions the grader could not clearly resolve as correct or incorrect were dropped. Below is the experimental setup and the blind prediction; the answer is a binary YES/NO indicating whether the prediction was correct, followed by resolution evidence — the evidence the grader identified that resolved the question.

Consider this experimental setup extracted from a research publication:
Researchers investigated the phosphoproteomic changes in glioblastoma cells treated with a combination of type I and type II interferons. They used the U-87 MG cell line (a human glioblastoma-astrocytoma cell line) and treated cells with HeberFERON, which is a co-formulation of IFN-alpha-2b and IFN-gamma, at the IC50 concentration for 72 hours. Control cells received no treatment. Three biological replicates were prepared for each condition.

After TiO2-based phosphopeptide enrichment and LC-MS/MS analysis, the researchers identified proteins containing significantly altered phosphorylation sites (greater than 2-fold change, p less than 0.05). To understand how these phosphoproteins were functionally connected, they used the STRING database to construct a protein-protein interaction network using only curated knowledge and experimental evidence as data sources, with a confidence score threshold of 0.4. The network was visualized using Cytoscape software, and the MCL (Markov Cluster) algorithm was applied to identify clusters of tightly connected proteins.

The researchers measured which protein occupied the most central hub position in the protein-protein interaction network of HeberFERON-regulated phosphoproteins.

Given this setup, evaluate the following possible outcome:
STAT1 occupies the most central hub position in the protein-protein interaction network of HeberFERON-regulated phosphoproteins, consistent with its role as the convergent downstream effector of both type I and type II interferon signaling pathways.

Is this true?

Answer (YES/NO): NO